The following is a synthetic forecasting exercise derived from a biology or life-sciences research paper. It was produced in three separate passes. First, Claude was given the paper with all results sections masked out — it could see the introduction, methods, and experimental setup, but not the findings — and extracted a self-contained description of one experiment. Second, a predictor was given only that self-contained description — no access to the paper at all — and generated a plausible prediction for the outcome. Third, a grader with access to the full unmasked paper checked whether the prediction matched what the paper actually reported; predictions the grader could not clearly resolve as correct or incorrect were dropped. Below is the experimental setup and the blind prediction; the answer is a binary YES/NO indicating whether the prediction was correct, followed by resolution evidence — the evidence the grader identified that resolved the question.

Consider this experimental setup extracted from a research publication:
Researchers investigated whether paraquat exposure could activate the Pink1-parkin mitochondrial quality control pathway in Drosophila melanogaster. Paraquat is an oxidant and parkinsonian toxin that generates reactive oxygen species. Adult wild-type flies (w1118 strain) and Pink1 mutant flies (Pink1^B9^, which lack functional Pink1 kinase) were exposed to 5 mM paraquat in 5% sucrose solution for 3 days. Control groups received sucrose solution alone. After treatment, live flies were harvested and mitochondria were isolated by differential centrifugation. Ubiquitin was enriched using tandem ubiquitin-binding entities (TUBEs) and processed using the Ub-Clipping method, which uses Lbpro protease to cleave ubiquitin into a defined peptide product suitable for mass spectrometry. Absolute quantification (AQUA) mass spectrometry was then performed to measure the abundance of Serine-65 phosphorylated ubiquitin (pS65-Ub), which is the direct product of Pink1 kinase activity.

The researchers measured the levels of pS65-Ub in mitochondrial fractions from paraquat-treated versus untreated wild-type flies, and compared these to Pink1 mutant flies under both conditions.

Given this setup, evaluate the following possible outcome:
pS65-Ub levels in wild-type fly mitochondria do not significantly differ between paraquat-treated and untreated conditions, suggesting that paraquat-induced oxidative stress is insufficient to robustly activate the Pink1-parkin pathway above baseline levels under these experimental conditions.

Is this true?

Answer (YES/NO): NO